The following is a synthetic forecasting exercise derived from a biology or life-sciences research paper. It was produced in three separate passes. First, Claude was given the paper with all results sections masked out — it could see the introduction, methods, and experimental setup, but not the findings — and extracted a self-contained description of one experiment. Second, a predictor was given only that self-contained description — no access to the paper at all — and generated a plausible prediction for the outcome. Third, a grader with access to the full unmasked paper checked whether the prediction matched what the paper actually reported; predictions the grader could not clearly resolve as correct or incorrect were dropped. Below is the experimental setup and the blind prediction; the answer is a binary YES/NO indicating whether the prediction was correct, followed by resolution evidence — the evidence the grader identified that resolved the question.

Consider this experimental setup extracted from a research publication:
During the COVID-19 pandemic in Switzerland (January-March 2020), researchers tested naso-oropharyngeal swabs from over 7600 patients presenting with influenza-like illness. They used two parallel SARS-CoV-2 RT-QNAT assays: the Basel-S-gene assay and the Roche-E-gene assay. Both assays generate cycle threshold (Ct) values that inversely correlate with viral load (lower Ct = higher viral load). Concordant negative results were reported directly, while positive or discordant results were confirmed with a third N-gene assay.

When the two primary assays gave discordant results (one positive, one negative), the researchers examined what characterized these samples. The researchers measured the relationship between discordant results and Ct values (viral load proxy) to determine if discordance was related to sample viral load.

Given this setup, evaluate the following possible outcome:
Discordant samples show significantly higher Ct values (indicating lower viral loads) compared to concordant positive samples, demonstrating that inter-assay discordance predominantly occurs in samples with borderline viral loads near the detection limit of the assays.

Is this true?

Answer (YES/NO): YES